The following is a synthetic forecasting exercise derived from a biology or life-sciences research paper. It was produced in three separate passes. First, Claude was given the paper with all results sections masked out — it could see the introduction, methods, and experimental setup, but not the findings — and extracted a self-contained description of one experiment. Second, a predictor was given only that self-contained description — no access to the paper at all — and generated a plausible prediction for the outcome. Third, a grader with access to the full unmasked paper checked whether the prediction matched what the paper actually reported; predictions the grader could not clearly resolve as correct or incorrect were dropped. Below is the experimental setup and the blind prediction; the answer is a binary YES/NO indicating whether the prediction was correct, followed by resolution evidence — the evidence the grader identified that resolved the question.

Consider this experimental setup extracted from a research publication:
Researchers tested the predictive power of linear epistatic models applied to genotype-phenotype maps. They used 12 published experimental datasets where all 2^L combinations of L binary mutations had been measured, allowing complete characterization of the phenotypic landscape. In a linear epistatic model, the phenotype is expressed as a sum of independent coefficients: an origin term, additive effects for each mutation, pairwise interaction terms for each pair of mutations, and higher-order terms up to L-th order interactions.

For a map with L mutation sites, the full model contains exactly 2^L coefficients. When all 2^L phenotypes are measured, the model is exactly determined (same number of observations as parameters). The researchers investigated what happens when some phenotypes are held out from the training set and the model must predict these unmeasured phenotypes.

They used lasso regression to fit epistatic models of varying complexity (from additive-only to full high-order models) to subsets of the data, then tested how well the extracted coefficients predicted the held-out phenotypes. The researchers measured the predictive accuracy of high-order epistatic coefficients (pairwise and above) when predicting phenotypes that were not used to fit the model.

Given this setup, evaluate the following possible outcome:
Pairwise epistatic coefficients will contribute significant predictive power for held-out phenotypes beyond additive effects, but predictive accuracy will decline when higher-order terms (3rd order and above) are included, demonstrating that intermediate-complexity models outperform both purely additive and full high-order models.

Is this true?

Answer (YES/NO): NO